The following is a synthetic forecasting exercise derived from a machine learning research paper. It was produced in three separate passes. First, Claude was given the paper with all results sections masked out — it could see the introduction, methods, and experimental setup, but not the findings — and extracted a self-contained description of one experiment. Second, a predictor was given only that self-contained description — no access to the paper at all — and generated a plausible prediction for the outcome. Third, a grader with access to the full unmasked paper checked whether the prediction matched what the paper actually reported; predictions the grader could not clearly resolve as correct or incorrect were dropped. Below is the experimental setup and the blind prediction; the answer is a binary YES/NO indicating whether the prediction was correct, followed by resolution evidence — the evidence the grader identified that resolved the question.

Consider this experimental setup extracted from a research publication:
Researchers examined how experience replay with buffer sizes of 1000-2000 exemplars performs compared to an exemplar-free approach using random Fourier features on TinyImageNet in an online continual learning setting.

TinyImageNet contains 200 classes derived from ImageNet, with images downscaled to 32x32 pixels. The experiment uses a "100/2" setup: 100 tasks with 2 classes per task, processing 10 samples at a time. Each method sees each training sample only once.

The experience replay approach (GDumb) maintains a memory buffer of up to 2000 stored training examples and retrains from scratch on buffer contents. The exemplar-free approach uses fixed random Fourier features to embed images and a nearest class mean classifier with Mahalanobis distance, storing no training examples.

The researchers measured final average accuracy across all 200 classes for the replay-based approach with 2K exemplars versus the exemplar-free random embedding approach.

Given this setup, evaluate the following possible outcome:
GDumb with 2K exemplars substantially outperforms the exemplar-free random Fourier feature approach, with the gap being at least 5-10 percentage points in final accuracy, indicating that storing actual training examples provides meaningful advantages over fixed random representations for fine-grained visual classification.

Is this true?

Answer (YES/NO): NO